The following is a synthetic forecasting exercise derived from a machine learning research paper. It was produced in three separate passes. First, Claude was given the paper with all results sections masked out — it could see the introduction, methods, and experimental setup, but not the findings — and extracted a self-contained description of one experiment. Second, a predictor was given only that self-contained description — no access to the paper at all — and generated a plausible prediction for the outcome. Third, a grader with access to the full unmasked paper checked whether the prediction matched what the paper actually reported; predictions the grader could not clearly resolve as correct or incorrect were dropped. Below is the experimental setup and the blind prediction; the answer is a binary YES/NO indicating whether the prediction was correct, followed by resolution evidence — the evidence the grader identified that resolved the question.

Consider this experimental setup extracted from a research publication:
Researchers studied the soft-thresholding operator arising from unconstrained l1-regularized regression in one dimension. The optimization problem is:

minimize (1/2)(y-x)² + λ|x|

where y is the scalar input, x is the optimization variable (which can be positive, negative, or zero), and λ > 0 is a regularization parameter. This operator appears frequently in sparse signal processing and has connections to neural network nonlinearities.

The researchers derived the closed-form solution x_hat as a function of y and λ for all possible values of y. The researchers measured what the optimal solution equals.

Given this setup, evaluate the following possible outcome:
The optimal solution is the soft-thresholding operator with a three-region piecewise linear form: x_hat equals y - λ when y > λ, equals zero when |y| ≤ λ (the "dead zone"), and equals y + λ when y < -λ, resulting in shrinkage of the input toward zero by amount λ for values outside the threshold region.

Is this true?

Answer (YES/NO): YES